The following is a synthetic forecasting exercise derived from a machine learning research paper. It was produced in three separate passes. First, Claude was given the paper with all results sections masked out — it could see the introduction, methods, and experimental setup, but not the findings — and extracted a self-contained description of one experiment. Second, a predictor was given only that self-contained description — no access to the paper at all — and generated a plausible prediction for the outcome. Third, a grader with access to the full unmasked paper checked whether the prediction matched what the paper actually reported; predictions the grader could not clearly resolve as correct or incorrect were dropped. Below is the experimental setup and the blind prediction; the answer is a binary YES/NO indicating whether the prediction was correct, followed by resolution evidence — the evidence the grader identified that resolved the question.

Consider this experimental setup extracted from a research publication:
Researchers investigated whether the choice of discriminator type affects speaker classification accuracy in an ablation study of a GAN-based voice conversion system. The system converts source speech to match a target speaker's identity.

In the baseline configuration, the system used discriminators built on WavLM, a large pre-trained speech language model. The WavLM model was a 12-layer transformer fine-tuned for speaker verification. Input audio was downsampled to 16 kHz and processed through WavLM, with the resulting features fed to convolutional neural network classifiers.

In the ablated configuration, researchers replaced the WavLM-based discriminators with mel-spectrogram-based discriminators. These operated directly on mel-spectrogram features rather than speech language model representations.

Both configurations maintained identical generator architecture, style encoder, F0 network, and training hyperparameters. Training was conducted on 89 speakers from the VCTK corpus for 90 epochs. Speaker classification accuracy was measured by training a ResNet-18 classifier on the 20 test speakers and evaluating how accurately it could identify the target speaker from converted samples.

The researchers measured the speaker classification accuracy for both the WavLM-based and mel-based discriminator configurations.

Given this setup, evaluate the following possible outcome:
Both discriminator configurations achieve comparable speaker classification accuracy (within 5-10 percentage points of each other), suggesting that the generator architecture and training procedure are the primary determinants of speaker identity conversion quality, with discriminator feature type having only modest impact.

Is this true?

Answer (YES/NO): NO